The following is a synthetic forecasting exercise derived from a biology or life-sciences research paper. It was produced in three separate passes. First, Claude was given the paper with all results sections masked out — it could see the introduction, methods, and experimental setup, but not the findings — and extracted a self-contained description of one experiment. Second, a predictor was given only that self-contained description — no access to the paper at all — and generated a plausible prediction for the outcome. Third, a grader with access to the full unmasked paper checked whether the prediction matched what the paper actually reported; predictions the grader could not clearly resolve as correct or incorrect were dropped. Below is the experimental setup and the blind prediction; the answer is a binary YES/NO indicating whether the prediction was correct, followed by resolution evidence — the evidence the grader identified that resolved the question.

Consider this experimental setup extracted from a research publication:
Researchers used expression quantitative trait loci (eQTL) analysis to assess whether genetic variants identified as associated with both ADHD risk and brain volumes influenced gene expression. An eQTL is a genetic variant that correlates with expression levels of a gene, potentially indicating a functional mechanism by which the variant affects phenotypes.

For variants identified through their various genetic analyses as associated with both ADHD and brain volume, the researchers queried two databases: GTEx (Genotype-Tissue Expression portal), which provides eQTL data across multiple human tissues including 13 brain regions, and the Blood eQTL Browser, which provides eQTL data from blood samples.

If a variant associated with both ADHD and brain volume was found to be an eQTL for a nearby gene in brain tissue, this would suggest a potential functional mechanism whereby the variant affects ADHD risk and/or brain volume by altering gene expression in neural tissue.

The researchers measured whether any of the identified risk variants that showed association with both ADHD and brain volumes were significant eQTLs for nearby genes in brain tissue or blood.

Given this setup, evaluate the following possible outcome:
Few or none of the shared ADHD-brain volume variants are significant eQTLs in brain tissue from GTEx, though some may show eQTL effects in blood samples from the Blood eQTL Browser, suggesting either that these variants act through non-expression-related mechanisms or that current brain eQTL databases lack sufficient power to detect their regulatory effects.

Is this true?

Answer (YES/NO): NO